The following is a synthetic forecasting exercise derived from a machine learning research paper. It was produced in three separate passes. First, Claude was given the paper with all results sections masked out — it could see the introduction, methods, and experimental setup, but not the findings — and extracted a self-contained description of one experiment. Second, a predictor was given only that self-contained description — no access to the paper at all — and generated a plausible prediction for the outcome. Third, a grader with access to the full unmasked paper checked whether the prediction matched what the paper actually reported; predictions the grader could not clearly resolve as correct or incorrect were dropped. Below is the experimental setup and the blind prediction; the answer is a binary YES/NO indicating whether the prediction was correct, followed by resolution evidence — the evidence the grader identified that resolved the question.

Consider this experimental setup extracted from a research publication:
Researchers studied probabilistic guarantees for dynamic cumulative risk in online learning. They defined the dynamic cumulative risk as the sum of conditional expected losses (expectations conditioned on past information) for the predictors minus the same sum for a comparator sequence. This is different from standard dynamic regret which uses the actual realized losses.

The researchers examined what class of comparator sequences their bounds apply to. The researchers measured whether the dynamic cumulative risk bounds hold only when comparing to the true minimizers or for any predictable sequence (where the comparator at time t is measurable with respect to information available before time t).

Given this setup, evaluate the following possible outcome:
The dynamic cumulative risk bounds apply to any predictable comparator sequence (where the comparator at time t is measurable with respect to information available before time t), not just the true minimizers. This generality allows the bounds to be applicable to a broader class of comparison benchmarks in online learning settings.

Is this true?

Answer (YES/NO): YES